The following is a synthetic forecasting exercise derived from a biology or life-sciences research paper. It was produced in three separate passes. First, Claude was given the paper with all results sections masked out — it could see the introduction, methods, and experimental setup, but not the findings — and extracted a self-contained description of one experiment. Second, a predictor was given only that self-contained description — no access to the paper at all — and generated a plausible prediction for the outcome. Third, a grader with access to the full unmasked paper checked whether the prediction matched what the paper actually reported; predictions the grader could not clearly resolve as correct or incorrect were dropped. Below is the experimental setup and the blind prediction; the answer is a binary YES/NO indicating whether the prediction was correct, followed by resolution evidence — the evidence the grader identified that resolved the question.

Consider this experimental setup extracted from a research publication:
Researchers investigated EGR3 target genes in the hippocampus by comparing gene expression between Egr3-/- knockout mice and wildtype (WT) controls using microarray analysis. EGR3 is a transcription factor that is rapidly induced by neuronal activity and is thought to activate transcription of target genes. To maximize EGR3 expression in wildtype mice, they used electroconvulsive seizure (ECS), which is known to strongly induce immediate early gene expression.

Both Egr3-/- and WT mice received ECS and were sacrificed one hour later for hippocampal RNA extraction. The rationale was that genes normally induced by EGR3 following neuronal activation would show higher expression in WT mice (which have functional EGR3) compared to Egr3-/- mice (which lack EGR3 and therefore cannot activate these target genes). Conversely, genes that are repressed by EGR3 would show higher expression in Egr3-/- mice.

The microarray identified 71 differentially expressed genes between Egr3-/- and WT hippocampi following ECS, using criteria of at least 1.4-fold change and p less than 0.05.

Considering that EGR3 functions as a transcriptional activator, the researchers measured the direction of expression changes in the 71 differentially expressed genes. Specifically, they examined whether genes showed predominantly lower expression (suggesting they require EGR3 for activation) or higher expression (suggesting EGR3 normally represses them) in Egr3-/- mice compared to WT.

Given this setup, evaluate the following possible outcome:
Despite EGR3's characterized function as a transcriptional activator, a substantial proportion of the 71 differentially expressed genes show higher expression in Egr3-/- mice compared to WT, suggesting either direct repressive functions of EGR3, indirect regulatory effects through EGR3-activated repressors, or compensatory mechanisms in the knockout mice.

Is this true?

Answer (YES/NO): NO